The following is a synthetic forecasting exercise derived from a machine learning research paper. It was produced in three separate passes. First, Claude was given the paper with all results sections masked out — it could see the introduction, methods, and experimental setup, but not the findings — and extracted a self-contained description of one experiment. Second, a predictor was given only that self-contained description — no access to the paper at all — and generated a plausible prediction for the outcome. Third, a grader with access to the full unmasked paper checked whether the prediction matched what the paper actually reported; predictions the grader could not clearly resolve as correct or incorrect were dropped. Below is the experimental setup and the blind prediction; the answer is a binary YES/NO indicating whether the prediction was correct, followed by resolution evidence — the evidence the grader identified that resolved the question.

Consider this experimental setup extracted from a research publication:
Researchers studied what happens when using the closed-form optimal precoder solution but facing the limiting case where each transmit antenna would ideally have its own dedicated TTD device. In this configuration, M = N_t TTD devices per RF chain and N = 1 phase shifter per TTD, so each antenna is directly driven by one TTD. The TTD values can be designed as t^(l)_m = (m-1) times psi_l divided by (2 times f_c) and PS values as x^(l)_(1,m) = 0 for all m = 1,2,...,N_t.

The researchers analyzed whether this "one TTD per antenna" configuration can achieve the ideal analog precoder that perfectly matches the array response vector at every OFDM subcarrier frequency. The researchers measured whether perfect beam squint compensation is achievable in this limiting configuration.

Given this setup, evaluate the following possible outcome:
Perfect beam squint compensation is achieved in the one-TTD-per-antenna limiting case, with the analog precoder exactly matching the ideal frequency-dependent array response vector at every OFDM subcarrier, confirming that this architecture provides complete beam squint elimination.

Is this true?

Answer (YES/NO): YES